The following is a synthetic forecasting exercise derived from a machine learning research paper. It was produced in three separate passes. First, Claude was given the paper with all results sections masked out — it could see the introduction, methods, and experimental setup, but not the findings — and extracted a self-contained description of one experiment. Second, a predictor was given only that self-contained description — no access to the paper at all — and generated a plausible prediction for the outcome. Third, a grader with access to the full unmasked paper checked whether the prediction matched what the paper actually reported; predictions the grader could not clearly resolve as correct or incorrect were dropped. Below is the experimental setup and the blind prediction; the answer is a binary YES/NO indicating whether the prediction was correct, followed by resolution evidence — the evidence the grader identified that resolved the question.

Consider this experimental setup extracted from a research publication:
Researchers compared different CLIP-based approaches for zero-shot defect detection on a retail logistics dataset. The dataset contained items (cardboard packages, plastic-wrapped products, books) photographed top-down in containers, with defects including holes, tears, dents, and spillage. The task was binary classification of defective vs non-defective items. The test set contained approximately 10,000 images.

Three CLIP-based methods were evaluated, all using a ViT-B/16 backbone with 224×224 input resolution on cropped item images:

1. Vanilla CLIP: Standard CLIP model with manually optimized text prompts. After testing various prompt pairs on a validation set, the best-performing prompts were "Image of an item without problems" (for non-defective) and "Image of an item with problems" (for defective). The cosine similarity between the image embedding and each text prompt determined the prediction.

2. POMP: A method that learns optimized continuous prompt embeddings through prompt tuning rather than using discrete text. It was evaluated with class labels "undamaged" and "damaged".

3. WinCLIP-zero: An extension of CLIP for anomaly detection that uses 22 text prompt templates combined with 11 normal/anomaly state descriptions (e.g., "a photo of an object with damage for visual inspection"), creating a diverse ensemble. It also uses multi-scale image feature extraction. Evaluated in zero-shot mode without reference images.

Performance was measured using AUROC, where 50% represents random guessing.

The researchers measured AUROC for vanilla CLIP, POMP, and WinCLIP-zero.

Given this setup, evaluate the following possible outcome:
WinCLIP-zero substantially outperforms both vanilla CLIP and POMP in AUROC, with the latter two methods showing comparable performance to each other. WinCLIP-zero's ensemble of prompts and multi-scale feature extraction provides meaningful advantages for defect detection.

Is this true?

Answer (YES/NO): NO